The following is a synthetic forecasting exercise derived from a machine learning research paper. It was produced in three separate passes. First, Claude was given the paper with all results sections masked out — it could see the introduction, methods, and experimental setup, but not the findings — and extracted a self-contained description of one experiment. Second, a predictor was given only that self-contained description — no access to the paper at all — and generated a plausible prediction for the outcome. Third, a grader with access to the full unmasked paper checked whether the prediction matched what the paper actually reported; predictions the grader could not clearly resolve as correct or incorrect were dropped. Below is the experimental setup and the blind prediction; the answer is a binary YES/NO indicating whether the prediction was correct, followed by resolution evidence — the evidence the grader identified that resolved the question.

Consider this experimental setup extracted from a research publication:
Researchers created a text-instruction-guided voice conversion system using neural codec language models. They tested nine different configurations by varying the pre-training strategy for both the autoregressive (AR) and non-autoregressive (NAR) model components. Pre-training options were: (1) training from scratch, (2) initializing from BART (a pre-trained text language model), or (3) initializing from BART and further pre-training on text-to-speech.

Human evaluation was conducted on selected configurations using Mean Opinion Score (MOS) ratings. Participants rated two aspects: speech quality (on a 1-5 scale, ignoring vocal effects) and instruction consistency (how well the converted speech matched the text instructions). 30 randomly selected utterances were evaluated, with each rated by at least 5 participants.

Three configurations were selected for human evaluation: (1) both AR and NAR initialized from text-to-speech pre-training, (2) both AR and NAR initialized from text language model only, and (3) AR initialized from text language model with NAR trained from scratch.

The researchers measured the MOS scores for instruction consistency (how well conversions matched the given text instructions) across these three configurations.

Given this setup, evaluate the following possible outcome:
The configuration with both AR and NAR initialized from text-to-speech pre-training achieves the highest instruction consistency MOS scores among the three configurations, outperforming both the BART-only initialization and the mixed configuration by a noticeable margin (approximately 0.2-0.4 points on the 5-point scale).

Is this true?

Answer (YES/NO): NO